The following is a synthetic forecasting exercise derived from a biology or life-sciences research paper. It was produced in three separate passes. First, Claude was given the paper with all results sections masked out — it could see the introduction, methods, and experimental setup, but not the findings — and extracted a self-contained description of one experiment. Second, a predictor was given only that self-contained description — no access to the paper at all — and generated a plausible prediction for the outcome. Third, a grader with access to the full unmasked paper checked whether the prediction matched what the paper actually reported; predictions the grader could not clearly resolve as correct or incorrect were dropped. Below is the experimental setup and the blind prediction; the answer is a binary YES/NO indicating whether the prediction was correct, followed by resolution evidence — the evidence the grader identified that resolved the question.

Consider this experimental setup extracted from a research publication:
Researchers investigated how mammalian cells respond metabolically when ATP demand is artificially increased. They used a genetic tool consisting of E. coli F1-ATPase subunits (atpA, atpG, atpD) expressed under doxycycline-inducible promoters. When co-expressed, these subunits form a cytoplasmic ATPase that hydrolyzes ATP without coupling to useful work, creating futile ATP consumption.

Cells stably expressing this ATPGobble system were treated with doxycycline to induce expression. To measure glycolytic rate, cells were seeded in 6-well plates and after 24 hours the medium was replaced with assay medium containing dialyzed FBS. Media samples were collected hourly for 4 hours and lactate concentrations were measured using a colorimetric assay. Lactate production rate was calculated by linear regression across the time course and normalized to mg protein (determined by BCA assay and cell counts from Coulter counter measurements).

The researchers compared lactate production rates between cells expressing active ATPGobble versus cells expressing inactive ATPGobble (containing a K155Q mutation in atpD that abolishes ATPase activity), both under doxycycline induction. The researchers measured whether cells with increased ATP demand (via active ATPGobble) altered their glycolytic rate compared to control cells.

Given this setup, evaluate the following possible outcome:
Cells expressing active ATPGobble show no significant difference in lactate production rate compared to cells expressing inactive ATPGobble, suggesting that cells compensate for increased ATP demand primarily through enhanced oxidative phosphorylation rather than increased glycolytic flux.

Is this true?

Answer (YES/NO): NO